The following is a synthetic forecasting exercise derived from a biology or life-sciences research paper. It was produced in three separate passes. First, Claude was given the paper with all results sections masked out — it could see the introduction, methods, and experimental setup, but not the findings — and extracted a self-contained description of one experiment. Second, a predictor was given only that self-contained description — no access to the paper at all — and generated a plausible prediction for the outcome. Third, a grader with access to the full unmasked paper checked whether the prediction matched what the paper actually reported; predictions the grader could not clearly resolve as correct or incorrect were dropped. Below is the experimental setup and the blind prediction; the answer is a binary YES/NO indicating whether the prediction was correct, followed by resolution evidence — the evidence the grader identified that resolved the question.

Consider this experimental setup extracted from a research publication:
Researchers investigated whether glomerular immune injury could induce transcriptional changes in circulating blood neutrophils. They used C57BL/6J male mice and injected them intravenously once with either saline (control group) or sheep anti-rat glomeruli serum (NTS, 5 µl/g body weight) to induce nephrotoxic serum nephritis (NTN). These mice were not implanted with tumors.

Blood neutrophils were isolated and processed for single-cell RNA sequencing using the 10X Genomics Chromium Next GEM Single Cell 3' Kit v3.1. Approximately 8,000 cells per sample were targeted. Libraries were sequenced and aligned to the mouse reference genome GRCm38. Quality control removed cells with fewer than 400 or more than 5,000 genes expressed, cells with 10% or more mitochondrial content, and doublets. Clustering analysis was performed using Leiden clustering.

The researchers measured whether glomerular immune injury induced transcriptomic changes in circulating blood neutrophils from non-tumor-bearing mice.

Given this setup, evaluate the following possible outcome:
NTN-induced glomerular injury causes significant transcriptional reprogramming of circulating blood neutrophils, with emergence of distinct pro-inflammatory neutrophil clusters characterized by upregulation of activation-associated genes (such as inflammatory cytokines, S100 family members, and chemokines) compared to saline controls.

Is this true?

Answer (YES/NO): NO